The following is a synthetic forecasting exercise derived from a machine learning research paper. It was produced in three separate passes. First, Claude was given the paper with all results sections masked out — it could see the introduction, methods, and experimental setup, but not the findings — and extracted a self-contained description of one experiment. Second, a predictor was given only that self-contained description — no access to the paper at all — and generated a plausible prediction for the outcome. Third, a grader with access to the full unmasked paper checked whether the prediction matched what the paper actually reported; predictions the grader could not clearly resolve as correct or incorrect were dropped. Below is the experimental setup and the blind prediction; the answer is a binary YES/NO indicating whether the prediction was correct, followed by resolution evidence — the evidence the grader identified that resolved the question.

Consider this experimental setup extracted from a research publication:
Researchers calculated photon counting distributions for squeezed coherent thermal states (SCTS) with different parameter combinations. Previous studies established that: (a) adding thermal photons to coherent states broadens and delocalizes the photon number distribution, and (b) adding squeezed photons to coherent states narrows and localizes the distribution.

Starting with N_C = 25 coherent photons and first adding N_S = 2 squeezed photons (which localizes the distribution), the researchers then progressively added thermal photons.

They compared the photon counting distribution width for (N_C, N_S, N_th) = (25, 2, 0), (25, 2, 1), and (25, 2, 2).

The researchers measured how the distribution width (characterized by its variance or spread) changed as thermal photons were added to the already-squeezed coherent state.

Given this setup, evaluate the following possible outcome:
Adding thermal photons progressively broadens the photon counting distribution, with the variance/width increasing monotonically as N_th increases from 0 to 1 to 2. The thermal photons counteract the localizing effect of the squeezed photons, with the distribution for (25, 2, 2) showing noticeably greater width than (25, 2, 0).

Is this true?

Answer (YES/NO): YES